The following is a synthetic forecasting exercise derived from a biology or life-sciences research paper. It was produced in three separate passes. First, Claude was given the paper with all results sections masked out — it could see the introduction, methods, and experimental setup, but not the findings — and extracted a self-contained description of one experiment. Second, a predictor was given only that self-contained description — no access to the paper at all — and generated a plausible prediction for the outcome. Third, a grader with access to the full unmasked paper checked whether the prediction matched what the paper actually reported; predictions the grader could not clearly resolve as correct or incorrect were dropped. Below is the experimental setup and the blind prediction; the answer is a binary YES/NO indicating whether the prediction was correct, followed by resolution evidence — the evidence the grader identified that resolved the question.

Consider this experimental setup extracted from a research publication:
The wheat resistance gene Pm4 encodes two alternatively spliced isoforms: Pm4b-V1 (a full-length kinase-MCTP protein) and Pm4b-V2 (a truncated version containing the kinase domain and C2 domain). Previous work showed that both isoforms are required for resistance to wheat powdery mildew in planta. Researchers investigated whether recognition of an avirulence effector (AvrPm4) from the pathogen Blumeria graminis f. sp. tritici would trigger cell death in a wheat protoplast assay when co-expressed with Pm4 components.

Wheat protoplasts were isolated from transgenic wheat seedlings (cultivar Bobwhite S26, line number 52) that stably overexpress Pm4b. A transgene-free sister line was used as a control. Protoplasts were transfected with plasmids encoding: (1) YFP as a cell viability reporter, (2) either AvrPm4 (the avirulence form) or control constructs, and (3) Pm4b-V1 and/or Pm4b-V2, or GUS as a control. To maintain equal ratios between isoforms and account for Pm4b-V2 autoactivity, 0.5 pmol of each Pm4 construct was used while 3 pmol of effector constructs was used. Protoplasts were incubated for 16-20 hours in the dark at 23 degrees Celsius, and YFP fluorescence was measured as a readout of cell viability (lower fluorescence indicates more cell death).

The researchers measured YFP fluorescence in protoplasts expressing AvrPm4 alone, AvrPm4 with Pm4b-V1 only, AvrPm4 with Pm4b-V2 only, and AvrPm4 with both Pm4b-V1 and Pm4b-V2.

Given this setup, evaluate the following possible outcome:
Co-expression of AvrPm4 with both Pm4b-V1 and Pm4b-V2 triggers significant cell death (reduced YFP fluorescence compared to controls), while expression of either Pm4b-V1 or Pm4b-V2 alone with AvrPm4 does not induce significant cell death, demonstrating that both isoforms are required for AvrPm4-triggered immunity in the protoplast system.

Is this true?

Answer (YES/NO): NO